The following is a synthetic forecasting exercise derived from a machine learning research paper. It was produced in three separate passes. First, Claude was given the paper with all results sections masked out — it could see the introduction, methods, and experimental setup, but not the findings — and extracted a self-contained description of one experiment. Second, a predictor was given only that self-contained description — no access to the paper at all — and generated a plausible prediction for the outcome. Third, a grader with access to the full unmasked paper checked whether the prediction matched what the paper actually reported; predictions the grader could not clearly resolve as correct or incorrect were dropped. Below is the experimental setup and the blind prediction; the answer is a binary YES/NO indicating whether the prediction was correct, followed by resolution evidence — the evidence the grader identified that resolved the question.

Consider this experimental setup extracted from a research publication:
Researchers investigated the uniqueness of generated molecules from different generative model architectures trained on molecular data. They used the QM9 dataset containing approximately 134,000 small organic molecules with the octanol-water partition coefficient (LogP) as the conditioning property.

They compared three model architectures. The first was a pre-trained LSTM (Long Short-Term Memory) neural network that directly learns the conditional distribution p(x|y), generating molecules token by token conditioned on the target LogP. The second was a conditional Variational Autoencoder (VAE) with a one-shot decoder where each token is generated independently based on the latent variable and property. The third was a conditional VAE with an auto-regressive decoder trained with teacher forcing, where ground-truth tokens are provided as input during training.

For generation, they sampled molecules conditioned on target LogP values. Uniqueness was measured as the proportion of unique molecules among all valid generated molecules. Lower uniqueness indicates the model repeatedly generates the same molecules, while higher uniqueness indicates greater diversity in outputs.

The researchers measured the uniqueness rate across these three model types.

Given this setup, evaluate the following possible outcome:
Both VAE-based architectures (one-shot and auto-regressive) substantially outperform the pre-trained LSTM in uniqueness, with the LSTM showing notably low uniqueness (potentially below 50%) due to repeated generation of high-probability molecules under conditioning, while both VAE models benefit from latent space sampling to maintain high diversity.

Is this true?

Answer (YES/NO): NO